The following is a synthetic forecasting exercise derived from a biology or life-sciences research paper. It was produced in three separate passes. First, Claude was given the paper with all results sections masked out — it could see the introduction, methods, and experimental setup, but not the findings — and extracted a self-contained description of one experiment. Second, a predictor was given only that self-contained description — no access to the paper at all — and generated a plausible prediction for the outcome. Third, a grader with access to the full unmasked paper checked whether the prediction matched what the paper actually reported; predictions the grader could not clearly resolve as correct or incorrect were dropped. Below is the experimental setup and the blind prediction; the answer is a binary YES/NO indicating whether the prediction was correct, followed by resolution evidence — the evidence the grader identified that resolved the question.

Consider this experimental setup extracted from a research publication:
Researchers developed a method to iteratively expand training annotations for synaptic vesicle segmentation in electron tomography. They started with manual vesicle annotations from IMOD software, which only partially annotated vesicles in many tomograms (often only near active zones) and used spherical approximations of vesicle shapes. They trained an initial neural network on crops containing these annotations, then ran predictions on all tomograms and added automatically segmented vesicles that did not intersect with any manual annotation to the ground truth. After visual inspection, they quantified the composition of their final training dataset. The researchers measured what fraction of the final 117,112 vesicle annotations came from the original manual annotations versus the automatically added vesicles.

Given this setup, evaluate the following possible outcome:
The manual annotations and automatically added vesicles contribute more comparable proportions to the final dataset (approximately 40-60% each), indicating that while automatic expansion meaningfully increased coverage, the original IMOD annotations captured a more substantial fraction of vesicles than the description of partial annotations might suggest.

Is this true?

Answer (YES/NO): NO